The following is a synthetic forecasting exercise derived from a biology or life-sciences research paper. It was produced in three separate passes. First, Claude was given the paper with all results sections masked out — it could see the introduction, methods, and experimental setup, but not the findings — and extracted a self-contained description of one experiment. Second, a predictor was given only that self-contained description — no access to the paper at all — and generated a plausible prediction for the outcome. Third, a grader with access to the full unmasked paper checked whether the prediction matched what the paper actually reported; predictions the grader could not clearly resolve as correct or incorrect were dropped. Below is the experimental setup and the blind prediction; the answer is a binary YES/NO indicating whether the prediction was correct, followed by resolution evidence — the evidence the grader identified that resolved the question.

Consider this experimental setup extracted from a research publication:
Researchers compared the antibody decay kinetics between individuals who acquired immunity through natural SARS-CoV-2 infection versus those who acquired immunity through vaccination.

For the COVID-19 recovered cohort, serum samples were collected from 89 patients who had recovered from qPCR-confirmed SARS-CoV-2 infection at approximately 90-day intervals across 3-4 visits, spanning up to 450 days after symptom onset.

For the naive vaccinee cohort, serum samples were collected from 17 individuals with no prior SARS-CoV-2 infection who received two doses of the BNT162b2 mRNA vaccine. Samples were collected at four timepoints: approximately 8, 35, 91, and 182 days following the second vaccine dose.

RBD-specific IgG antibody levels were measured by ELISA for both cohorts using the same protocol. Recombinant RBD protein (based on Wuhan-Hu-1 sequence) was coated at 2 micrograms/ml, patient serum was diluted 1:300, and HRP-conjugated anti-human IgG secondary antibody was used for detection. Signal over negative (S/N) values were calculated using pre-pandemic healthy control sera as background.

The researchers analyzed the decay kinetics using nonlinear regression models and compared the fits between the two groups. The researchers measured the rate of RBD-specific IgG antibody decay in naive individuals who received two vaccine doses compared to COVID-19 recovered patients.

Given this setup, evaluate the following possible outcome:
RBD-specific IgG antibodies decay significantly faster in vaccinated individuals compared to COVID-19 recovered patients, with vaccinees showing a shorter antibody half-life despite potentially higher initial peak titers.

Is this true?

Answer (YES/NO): YES